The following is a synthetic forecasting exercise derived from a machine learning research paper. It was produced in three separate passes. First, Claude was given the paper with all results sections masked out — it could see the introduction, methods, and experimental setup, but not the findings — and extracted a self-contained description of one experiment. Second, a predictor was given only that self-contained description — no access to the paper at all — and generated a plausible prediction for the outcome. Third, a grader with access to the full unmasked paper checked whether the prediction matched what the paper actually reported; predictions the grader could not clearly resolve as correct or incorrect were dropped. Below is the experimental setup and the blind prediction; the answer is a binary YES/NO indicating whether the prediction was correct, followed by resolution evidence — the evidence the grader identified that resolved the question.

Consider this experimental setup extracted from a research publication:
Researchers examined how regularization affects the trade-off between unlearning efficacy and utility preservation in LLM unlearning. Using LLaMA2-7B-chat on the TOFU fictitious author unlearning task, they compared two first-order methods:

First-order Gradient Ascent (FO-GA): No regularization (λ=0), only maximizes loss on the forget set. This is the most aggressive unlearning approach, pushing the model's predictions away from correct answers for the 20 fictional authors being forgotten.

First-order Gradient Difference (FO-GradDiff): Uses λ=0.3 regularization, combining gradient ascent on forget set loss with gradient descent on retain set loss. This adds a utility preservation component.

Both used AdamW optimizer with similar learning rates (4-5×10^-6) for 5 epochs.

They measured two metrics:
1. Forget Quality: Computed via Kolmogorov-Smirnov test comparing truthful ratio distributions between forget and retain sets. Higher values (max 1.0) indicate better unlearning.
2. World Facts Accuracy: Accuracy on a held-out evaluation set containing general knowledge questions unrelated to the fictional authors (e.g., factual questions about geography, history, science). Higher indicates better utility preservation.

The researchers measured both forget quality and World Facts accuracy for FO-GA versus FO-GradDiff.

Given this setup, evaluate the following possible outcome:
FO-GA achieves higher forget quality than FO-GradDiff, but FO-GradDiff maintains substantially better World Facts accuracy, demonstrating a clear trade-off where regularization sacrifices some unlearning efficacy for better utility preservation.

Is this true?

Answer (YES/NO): NO